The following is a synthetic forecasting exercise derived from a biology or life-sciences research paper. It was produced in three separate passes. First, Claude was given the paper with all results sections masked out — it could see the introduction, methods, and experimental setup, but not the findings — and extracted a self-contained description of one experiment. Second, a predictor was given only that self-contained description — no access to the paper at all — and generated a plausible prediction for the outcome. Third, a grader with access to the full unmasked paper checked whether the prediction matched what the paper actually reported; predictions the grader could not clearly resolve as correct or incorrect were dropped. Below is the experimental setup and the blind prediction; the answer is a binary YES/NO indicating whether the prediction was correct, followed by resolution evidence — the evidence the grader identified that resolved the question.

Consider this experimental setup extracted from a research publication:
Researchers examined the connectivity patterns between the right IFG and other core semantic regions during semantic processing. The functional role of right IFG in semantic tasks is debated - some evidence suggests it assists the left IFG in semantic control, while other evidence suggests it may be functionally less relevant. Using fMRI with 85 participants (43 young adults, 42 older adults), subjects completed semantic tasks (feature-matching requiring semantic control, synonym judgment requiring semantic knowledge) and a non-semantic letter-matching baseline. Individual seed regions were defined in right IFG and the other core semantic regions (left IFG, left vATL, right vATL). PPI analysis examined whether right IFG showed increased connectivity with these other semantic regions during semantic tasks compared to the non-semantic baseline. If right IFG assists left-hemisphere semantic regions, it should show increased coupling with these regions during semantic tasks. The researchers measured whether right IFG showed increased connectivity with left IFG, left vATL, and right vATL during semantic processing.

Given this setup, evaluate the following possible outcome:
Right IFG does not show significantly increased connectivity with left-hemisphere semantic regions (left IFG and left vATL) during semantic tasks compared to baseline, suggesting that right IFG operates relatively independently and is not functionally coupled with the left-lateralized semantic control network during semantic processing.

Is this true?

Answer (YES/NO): NO